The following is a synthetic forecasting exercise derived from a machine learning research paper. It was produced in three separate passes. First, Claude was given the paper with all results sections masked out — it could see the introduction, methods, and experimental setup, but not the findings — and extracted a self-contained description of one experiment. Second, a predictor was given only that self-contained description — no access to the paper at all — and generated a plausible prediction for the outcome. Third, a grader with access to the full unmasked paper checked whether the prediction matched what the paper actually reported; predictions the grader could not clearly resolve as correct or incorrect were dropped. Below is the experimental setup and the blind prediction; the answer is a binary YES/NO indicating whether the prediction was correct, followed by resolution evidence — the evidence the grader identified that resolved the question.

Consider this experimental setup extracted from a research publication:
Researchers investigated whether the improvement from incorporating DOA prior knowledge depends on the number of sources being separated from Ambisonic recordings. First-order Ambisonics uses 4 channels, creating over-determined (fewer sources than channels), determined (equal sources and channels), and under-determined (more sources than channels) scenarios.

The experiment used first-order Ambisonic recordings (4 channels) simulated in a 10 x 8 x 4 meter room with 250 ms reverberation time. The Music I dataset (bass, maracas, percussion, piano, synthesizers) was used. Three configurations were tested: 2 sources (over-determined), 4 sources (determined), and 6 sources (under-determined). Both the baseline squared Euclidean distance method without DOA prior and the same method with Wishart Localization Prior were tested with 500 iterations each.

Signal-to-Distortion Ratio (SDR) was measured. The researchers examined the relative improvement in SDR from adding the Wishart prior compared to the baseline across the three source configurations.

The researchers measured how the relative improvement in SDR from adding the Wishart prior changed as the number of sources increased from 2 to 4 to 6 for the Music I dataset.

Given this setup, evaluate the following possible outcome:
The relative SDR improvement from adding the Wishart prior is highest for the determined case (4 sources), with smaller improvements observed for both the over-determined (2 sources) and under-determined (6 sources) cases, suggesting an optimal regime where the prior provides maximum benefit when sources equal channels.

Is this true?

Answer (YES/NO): NO